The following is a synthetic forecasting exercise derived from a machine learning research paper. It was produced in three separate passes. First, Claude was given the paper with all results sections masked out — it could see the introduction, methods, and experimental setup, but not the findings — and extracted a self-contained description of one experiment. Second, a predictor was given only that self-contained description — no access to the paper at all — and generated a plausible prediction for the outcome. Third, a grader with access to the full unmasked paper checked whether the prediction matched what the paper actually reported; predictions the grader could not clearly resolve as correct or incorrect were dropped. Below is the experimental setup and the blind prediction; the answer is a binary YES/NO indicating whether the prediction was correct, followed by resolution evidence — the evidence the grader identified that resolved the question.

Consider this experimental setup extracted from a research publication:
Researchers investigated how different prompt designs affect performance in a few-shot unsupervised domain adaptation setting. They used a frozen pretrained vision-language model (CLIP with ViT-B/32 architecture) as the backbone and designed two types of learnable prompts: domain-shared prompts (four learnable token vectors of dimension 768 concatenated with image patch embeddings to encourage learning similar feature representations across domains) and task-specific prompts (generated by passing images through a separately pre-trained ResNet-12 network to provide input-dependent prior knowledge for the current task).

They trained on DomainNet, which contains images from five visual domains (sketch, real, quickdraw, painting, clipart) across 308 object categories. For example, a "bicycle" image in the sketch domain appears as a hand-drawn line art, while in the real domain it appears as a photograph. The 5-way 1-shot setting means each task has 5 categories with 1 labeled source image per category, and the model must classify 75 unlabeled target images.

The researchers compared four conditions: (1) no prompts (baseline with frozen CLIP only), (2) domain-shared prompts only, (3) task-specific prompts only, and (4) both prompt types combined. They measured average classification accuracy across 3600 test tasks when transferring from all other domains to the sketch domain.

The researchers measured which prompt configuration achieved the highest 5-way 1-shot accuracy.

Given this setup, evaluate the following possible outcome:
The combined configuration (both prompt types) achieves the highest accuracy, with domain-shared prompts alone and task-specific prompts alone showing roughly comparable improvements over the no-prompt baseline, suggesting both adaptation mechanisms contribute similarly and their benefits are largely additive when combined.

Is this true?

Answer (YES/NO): NO